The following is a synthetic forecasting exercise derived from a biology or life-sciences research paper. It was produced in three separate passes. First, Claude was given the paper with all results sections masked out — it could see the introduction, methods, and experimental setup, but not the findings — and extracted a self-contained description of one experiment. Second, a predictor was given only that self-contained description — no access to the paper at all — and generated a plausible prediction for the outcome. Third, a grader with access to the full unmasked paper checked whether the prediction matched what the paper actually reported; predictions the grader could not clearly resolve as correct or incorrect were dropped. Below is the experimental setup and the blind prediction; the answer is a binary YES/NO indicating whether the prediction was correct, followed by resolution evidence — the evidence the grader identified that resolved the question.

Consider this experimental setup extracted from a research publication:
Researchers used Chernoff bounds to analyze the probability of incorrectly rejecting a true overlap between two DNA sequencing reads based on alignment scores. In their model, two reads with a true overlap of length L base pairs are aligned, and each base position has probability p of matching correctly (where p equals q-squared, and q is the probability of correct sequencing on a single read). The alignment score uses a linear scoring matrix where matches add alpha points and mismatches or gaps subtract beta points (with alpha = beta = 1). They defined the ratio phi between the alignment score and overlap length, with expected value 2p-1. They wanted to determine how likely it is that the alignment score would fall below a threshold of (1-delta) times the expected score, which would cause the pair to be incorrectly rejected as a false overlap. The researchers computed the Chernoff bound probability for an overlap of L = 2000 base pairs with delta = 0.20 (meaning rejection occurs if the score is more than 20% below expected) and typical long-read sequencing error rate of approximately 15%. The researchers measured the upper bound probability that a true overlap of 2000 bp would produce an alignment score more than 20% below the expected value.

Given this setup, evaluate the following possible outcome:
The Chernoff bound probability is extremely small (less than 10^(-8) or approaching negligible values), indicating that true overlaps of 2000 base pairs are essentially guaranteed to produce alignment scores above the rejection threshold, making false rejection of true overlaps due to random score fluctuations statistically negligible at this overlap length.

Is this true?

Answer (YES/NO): YES